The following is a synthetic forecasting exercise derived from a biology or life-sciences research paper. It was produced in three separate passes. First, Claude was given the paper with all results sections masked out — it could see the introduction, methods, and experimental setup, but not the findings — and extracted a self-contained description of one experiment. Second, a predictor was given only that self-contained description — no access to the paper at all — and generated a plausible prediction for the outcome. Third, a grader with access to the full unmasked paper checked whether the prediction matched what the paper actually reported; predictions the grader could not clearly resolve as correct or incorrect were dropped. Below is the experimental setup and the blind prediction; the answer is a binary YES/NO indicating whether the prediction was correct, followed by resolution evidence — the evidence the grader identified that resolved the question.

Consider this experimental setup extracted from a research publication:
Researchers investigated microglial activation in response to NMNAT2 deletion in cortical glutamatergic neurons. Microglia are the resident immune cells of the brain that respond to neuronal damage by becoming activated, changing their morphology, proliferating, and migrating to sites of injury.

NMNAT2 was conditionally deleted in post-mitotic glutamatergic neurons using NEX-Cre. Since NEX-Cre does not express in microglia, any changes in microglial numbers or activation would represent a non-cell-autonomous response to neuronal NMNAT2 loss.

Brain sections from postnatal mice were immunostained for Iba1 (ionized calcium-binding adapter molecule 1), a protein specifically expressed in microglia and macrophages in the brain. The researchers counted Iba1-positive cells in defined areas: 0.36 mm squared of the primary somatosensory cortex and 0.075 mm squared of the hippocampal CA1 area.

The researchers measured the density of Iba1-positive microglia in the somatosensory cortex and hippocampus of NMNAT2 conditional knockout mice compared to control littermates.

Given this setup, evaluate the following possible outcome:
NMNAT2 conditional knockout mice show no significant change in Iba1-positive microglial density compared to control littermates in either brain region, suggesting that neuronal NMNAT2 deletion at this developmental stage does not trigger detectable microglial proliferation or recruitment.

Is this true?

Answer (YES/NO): NO